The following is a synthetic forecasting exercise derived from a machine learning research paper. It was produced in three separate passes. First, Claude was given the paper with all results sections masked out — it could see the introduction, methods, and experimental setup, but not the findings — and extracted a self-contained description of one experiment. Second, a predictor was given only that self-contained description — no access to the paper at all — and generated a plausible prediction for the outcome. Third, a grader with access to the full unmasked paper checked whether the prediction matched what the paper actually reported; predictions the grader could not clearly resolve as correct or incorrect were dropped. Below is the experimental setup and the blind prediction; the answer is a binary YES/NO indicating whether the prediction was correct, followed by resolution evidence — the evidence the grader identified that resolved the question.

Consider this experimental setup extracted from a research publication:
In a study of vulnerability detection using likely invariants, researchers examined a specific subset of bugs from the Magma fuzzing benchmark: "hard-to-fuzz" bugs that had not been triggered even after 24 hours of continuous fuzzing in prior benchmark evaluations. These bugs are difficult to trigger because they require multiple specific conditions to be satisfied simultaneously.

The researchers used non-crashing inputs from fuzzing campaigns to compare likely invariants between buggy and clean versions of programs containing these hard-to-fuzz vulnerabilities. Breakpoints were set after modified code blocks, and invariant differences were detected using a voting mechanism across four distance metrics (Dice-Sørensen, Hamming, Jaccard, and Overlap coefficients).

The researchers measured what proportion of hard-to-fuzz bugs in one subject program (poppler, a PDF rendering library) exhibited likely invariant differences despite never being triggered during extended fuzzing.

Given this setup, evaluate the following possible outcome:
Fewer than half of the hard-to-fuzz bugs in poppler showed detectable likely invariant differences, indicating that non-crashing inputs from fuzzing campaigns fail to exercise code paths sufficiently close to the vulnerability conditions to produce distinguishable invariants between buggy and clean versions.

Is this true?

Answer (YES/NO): NO